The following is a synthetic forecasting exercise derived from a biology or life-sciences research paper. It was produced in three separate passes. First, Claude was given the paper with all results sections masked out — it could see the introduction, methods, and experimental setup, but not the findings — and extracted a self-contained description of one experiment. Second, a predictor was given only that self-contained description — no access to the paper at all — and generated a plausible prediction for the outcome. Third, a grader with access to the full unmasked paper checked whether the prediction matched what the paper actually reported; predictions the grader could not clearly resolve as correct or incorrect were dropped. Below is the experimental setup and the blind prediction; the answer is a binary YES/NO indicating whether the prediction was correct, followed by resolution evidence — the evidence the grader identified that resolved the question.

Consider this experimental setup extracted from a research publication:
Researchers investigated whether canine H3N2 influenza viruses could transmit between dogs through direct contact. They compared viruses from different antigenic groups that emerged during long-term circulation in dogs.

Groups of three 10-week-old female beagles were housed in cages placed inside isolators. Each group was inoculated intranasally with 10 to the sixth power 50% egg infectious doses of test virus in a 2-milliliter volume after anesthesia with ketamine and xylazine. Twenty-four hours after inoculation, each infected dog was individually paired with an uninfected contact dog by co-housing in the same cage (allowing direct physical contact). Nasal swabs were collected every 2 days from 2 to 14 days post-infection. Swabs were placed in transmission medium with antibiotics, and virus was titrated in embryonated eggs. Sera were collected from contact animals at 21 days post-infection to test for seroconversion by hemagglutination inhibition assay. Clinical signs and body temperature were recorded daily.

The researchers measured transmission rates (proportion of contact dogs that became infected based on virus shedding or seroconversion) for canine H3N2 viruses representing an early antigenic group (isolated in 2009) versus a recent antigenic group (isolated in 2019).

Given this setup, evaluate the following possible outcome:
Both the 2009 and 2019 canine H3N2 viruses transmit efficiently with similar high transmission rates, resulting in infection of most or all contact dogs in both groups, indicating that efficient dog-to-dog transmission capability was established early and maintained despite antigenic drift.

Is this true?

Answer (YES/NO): NO